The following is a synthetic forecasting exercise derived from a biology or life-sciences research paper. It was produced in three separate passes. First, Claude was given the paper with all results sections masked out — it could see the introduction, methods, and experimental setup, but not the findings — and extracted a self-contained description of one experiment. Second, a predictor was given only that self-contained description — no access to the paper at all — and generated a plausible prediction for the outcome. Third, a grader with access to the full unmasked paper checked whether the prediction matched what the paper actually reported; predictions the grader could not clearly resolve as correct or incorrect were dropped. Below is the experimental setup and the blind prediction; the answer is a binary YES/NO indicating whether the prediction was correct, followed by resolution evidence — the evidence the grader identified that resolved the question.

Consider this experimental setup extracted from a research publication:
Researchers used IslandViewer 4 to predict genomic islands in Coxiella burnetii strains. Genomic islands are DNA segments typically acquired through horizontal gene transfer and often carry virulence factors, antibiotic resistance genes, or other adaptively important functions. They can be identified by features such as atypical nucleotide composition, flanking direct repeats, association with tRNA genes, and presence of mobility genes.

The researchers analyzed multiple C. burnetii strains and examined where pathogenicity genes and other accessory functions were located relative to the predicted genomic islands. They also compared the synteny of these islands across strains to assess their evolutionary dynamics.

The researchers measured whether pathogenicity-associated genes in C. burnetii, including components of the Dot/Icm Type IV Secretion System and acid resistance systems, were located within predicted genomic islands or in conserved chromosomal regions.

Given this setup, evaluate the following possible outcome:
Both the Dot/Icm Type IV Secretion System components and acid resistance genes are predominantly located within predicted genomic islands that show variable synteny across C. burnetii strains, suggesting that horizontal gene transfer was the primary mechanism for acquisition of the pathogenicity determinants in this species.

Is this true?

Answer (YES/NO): NO